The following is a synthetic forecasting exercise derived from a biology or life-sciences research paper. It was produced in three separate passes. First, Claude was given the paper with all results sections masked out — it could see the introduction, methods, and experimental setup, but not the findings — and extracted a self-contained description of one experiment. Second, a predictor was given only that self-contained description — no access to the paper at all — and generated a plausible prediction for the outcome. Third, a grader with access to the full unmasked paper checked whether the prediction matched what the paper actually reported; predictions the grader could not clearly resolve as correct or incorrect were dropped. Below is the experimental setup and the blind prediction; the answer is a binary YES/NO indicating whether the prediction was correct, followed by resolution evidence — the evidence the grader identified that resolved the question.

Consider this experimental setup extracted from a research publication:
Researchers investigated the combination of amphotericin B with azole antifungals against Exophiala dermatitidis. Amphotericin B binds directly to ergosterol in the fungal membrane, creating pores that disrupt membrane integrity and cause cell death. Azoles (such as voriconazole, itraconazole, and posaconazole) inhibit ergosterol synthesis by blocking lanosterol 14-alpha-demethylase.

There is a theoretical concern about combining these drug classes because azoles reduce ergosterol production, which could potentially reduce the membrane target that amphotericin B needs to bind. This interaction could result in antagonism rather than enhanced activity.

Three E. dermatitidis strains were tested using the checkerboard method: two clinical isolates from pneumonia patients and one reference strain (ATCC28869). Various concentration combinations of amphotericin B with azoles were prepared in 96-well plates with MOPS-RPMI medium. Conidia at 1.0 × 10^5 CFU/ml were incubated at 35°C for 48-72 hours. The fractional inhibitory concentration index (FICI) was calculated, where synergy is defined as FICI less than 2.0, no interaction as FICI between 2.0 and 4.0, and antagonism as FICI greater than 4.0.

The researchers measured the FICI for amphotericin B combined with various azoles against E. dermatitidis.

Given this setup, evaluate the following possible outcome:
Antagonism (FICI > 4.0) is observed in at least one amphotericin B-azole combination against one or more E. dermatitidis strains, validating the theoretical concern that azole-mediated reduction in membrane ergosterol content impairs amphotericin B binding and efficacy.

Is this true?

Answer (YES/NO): NO